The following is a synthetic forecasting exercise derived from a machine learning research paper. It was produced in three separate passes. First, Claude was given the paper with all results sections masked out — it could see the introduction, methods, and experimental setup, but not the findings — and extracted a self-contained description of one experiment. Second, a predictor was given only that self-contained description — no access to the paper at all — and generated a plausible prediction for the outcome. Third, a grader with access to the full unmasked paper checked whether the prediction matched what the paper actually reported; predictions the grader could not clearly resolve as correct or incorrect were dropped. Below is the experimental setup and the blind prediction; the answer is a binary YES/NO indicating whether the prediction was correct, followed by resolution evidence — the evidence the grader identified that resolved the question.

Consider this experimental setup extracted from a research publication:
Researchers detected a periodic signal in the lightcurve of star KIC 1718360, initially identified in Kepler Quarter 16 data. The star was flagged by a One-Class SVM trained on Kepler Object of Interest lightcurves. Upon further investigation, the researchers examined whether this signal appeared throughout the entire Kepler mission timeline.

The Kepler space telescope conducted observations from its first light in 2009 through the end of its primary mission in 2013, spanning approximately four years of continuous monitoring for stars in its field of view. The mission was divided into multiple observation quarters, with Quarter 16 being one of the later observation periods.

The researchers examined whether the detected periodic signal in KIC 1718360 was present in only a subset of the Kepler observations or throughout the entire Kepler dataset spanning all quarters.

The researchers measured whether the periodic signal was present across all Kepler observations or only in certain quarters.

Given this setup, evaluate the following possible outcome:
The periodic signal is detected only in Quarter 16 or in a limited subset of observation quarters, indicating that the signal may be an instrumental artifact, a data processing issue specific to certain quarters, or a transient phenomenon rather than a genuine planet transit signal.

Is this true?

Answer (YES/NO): NO